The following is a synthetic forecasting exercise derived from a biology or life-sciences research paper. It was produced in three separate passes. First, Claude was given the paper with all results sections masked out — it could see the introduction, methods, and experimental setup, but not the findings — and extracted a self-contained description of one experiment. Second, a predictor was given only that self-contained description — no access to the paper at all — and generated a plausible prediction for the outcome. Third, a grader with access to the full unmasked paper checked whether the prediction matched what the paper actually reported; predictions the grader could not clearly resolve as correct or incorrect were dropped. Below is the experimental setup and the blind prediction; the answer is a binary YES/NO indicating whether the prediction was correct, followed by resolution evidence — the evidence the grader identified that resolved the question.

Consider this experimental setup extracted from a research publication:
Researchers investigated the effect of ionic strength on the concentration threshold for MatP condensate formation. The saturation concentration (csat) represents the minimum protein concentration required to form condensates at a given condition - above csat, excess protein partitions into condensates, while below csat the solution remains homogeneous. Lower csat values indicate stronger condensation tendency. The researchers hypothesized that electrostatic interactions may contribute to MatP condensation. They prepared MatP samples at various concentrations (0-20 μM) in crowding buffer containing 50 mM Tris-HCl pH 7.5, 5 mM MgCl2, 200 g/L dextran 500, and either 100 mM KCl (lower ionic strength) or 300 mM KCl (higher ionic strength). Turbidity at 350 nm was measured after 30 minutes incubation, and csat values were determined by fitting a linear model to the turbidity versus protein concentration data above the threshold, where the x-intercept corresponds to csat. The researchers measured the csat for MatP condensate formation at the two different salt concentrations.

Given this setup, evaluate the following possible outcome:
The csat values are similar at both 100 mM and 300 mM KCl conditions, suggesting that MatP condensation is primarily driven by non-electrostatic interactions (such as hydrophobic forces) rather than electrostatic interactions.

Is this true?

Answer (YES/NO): NO